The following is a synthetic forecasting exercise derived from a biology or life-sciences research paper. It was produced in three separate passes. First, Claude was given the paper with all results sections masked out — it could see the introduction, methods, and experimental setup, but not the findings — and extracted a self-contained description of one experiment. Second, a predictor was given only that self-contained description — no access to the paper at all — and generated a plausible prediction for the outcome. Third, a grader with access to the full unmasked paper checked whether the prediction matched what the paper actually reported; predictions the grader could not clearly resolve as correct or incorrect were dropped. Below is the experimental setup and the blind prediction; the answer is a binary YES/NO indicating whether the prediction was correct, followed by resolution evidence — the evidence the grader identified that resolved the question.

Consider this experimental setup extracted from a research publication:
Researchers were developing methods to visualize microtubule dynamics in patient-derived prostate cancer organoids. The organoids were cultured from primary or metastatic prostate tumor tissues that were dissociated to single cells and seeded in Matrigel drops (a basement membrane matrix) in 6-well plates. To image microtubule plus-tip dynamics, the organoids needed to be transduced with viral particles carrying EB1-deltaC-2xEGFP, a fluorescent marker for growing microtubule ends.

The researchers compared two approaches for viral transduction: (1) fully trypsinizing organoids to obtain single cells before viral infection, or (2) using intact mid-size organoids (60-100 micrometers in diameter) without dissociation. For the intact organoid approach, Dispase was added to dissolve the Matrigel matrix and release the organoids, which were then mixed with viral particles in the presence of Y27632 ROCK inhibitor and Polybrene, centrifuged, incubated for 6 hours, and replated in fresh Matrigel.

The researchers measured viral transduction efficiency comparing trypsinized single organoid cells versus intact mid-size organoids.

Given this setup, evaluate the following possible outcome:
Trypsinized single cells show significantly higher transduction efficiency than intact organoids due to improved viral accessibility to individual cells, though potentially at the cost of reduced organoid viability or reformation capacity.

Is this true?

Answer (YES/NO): NO